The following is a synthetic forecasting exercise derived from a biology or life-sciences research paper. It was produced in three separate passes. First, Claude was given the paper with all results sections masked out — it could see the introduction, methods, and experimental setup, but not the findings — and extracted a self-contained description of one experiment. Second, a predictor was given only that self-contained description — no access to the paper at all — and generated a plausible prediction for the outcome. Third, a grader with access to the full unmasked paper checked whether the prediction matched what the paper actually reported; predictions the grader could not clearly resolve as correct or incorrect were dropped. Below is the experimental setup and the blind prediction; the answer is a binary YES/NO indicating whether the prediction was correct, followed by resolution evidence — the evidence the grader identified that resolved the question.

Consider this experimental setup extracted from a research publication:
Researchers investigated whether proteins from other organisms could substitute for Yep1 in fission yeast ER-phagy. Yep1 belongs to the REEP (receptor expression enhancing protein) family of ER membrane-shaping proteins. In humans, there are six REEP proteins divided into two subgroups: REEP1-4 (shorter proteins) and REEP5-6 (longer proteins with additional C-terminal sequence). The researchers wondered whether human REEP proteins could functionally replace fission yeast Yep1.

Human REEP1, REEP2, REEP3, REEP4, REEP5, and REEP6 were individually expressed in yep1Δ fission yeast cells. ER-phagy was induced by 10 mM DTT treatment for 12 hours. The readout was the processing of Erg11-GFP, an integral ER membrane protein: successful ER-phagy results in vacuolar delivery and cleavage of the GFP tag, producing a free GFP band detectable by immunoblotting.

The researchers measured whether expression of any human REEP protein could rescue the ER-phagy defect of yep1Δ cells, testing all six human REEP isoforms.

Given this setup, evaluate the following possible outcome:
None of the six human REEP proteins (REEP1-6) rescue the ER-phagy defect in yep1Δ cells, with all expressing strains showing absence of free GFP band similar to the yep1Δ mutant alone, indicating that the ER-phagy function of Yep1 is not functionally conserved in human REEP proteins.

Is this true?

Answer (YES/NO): NO